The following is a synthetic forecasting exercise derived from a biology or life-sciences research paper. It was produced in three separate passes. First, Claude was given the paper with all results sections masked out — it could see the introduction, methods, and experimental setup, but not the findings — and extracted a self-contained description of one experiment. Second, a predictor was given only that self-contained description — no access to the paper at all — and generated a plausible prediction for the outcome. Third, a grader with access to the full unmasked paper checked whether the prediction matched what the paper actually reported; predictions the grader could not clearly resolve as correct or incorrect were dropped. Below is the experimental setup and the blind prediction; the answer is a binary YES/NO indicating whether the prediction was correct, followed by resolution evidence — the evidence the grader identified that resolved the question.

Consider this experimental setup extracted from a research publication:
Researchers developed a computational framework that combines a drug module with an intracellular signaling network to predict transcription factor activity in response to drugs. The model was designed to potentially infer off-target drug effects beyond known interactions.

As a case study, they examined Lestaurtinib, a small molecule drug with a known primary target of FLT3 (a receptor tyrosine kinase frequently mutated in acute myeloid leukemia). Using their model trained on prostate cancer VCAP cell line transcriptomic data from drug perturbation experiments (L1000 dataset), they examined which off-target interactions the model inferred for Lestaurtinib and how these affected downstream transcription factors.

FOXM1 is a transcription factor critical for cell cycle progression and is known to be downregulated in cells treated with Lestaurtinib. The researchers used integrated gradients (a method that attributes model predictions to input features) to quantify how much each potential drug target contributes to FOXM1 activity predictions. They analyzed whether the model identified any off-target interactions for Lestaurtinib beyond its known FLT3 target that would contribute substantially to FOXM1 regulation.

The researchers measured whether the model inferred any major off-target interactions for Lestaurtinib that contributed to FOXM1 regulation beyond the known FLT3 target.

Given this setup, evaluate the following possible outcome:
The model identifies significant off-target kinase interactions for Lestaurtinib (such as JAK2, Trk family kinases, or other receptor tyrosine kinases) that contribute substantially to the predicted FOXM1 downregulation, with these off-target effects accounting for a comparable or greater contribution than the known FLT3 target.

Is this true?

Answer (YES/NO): NO